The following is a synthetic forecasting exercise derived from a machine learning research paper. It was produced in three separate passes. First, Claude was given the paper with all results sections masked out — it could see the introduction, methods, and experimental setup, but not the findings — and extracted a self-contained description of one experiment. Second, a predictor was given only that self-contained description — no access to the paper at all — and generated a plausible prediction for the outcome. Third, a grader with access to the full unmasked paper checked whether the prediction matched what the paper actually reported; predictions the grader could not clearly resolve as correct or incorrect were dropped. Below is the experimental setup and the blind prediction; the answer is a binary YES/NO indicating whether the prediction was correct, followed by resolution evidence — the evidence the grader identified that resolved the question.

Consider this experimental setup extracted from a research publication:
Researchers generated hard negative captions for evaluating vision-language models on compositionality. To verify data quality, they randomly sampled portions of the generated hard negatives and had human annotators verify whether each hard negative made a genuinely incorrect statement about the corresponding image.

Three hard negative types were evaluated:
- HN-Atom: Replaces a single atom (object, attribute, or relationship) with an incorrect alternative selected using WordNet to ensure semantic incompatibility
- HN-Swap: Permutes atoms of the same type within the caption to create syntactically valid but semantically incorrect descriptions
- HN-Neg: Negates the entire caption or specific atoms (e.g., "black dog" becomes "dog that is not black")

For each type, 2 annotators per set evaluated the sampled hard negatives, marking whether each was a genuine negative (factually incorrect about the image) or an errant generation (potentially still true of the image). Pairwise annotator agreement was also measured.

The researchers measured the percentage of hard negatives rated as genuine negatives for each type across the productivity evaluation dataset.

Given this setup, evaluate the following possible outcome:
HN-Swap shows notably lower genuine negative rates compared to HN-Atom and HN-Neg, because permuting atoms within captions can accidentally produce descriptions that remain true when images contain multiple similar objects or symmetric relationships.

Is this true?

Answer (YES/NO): NO